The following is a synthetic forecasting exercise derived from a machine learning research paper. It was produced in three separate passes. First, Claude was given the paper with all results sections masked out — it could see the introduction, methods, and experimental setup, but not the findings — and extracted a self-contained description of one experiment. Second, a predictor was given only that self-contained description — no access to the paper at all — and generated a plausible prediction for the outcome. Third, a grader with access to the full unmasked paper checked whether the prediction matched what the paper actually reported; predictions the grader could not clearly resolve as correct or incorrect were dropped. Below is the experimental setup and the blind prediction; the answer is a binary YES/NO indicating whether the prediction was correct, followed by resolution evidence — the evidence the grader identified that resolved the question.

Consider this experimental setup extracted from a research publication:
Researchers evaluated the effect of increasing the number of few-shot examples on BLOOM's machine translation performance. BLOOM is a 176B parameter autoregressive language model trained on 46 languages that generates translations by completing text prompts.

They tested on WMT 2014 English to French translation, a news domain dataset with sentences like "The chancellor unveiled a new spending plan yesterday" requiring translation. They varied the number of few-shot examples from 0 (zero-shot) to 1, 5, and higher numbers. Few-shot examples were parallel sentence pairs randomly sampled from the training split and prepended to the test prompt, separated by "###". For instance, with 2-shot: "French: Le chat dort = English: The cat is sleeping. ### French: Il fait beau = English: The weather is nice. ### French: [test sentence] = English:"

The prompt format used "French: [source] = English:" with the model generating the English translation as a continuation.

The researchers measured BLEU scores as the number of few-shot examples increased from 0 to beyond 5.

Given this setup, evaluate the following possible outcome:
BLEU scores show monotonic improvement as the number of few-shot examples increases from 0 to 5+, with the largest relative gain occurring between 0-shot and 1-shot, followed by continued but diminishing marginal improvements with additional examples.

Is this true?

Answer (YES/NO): YES